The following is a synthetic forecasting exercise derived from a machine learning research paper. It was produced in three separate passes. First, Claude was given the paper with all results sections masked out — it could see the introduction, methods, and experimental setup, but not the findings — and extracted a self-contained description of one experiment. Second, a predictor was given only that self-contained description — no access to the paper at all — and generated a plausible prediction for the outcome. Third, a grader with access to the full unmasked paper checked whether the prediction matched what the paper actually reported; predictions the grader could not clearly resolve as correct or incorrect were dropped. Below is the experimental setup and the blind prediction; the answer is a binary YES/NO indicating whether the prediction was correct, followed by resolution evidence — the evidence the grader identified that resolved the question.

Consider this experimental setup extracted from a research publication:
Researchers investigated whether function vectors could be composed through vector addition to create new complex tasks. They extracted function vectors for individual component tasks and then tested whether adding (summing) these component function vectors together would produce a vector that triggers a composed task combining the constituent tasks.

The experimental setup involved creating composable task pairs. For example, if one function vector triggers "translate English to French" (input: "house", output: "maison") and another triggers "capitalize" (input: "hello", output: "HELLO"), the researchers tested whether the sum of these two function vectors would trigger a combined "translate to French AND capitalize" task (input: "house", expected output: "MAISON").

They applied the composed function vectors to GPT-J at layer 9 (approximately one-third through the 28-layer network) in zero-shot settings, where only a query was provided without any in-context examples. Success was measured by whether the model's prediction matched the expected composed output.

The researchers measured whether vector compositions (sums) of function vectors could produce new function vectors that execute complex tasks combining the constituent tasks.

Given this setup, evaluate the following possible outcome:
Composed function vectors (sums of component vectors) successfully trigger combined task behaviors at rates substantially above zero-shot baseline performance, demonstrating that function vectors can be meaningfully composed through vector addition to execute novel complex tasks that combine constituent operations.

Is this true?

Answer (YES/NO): YES